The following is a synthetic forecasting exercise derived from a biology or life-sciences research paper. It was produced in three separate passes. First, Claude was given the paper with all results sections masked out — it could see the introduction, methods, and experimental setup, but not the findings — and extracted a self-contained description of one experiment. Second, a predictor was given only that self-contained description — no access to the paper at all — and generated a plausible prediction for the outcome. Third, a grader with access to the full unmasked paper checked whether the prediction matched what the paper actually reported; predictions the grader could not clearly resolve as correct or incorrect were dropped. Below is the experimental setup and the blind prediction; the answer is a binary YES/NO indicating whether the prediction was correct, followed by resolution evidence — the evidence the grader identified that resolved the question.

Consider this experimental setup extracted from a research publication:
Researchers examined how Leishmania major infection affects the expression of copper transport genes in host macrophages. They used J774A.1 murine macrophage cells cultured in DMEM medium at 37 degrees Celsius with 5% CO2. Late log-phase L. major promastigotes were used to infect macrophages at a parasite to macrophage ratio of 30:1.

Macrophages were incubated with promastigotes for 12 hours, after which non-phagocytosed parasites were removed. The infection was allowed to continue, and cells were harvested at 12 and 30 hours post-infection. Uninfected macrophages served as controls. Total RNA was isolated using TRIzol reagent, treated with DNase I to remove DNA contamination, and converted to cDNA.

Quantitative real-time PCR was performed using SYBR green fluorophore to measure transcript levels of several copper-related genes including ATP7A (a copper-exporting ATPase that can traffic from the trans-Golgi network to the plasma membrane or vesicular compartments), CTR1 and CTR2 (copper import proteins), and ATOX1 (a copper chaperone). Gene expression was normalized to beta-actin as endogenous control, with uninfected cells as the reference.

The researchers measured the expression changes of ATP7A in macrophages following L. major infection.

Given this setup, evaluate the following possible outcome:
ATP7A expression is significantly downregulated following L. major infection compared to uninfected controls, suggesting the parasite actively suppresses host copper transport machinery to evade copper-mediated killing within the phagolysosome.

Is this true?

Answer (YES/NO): NO